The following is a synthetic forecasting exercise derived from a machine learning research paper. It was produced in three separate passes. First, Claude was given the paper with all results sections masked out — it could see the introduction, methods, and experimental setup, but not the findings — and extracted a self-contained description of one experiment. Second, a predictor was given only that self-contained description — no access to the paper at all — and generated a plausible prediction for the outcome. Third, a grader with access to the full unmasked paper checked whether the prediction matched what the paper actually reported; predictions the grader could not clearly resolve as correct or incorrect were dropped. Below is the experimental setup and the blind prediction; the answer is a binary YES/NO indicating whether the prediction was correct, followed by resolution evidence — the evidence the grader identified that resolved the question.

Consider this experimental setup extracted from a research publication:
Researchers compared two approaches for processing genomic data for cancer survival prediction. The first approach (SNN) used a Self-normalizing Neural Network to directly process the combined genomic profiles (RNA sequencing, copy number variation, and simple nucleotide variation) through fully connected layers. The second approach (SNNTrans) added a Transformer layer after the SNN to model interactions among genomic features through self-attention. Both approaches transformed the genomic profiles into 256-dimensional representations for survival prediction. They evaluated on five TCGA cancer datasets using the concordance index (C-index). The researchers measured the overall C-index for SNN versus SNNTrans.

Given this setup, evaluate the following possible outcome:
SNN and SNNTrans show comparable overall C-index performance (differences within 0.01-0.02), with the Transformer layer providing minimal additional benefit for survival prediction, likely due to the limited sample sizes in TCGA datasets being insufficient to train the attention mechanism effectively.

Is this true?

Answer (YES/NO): NO